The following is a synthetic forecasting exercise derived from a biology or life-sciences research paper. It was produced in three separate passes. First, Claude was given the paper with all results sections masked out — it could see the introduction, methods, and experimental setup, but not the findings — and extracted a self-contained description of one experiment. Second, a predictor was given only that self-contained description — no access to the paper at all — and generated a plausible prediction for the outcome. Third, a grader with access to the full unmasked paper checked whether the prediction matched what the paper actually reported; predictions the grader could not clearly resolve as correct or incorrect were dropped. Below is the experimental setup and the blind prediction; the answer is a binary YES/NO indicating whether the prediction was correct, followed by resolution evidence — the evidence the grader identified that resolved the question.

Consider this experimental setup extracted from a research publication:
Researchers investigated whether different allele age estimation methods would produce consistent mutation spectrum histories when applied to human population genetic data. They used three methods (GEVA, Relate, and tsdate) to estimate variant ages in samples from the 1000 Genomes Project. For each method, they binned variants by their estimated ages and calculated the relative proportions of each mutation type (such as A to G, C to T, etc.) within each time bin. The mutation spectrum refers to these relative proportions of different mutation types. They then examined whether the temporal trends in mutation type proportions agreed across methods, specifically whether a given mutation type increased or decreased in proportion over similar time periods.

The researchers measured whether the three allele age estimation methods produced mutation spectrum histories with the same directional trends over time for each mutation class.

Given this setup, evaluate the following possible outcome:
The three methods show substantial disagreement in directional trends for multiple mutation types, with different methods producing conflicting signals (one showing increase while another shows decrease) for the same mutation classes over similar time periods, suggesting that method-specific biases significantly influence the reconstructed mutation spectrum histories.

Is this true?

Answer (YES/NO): YES